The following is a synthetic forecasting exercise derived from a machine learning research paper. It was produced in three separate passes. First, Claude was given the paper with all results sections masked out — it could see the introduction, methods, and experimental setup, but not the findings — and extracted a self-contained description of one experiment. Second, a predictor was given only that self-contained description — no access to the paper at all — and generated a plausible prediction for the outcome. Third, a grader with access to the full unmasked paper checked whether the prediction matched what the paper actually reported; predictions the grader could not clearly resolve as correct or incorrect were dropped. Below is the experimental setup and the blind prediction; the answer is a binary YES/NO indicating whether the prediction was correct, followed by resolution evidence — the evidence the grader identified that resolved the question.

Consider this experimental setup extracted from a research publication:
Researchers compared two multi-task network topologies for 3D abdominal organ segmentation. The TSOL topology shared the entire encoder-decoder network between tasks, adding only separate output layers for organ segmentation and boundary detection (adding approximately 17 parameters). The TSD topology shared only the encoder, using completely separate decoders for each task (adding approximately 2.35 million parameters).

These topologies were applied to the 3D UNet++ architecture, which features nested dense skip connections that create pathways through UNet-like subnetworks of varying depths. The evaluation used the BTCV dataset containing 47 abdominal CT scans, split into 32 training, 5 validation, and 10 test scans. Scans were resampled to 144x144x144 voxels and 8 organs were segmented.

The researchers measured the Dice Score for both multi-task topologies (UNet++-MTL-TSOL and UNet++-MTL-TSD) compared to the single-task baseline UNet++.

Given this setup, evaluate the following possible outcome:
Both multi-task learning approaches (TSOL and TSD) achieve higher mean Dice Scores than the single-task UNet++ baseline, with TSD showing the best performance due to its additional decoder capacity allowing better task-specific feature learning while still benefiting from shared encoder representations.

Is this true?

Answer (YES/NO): NO